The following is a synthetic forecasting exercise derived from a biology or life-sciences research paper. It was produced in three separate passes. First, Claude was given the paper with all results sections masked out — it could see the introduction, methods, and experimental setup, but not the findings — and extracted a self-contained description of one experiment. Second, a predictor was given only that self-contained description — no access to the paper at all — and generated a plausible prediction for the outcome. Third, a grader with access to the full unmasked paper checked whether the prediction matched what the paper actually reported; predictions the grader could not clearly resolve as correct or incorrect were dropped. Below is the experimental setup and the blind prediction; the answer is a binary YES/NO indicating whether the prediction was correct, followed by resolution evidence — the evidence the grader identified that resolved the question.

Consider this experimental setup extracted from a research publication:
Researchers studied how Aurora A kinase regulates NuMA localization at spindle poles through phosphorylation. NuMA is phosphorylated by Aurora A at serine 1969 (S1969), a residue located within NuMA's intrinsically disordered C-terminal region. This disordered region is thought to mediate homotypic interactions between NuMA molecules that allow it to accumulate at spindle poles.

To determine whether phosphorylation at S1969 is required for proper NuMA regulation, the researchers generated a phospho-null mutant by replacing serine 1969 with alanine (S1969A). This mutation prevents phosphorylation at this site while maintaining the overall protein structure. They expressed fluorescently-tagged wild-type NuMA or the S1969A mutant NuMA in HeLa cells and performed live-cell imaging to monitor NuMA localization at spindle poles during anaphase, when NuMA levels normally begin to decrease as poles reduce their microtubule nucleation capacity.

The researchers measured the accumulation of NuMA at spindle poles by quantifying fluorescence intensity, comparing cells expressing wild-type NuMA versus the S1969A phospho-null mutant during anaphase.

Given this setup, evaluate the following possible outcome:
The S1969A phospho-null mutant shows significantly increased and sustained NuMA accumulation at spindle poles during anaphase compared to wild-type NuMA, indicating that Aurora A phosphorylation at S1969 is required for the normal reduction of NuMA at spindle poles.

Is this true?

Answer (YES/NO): YES